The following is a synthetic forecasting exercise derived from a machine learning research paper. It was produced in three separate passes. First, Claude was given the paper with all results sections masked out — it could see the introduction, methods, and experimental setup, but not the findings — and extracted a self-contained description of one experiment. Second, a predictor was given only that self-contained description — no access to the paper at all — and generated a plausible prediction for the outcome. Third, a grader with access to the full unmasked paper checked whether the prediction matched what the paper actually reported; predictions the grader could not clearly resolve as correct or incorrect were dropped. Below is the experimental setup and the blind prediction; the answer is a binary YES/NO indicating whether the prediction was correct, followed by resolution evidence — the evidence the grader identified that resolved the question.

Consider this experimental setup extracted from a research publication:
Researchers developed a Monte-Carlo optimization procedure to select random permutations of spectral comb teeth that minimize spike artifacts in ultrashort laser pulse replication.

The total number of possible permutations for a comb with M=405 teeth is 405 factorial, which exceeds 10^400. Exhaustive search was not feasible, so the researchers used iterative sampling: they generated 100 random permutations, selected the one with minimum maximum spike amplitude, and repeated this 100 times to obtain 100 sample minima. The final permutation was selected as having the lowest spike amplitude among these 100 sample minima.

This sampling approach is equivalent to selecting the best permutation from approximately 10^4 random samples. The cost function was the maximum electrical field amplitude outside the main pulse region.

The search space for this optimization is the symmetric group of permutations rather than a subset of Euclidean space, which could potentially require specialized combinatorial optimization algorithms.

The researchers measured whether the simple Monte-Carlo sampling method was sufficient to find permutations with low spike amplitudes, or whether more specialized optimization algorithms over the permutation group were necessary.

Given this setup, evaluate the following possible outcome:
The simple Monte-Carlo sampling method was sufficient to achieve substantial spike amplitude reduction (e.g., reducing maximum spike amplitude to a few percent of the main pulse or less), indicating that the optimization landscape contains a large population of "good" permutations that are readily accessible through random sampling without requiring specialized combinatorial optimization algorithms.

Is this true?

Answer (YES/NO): YES